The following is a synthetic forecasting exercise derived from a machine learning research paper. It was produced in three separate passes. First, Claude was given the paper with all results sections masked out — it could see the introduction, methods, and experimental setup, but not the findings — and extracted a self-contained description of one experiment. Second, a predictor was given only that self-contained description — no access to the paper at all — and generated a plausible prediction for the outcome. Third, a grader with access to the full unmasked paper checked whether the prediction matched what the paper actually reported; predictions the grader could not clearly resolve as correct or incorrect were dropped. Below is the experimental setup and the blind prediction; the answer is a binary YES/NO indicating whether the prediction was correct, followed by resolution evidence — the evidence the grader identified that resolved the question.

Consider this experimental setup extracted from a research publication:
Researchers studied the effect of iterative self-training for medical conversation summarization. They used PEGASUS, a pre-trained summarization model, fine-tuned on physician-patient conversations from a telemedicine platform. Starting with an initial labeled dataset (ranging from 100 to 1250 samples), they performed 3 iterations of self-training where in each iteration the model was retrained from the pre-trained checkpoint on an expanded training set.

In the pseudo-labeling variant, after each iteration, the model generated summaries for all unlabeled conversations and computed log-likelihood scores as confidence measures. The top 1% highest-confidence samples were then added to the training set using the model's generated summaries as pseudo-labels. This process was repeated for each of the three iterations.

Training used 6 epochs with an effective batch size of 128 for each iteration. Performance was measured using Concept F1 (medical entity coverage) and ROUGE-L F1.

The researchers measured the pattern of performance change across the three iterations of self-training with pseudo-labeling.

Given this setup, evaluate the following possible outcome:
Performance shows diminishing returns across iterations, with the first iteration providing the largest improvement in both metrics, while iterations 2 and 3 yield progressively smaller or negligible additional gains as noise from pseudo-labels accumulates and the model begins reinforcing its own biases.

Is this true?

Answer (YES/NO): YES